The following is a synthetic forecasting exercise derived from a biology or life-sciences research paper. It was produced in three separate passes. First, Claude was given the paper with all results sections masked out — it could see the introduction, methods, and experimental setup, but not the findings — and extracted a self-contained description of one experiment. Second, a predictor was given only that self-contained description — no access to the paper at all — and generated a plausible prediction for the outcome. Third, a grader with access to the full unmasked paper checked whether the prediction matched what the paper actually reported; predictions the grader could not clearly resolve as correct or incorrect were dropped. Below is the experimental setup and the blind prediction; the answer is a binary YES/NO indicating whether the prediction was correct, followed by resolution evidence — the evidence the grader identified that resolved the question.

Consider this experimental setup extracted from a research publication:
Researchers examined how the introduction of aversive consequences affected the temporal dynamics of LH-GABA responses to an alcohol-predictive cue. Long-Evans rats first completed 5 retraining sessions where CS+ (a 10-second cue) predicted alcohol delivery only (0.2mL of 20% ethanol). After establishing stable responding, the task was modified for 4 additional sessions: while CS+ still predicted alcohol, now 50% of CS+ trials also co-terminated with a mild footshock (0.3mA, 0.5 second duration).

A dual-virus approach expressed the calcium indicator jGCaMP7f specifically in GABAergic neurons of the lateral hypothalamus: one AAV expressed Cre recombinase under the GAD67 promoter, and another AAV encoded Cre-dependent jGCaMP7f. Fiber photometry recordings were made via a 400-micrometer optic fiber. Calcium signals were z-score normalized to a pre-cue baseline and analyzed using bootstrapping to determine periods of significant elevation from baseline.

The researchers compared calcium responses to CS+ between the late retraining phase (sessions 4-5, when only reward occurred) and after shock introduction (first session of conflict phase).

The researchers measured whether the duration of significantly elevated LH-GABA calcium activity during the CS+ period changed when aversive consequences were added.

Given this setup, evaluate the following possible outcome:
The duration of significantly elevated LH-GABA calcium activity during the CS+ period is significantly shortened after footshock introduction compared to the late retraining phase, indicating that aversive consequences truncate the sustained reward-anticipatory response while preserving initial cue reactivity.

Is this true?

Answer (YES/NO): NO